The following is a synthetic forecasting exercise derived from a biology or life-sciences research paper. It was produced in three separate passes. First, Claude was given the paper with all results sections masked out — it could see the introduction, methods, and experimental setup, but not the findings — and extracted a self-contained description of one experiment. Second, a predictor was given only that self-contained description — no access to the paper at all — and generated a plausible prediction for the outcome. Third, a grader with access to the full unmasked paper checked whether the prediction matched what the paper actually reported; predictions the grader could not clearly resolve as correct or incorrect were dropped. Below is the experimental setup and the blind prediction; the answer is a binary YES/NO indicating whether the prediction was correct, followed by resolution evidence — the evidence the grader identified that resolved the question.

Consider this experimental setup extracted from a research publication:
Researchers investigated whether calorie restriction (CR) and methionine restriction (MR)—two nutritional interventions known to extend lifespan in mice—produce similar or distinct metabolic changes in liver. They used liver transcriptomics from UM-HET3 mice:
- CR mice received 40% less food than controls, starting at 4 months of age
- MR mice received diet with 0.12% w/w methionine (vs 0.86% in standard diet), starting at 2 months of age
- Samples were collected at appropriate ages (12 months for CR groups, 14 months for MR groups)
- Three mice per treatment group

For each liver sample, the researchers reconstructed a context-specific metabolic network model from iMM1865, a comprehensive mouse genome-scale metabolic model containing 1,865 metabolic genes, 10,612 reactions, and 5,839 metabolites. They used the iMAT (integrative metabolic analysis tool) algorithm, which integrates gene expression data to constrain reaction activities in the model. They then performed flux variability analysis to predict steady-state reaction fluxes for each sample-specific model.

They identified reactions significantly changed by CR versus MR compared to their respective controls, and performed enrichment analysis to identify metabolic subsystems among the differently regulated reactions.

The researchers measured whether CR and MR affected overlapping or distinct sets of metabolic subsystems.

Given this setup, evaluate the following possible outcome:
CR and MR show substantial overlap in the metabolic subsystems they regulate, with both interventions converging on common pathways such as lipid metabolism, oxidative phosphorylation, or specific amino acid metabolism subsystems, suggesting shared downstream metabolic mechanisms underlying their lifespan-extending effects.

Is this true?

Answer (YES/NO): NO